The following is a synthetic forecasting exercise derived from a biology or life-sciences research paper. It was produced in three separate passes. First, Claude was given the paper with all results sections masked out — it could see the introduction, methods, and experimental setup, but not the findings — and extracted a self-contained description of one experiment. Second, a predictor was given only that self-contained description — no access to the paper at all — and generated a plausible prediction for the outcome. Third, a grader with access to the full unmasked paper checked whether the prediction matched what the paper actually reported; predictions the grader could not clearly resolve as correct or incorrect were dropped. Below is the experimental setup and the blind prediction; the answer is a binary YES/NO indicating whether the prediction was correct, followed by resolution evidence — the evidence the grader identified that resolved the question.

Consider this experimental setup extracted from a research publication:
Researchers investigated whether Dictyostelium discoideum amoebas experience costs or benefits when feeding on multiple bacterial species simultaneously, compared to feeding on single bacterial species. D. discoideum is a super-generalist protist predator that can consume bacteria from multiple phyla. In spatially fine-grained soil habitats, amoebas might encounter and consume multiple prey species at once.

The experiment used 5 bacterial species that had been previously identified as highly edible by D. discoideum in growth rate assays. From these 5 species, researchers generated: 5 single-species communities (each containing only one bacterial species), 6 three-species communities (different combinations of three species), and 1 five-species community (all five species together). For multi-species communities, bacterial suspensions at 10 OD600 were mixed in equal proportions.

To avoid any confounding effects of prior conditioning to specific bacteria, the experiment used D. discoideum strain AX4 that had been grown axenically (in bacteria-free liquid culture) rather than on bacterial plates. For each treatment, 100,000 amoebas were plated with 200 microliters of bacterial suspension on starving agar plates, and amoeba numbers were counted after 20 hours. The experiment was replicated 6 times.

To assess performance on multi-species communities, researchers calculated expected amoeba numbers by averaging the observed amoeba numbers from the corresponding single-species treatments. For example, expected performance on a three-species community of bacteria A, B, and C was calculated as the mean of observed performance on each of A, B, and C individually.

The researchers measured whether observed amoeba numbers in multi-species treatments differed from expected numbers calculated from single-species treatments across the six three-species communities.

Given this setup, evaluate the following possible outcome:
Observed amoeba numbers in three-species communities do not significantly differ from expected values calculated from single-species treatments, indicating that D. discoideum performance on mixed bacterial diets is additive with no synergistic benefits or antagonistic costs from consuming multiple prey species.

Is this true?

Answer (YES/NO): NO